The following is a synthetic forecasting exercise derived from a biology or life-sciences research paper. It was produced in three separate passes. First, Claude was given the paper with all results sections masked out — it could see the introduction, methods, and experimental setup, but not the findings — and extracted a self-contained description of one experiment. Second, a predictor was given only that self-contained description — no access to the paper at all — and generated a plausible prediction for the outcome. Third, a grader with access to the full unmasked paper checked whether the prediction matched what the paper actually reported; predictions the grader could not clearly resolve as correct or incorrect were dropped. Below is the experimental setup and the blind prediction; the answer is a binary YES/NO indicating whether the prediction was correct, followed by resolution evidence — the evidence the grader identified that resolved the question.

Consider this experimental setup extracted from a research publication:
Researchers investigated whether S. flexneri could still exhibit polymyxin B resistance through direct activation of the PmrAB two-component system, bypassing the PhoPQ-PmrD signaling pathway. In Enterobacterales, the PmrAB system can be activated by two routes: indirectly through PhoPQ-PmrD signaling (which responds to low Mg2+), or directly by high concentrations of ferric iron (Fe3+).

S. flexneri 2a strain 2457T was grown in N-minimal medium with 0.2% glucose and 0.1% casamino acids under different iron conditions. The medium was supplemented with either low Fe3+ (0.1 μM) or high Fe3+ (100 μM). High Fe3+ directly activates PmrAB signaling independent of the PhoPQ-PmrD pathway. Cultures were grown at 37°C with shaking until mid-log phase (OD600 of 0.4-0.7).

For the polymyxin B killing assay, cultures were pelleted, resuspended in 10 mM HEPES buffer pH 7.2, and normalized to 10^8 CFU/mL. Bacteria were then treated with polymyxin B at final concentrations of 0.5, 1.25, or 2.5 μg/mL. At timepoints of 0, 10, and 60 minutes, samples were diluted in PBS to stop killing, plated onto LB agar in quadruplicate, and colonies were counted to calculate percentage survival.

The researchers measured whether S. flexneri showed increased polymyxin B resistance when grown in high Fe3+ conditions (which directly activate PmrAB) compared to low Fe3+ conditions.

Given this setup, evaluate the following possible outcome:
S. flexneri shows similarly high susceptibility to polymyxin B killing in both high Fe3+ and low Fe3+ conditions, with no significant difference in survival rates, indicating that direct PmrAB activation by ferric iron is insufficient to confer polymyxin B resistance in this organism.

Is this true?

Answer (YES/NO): NO